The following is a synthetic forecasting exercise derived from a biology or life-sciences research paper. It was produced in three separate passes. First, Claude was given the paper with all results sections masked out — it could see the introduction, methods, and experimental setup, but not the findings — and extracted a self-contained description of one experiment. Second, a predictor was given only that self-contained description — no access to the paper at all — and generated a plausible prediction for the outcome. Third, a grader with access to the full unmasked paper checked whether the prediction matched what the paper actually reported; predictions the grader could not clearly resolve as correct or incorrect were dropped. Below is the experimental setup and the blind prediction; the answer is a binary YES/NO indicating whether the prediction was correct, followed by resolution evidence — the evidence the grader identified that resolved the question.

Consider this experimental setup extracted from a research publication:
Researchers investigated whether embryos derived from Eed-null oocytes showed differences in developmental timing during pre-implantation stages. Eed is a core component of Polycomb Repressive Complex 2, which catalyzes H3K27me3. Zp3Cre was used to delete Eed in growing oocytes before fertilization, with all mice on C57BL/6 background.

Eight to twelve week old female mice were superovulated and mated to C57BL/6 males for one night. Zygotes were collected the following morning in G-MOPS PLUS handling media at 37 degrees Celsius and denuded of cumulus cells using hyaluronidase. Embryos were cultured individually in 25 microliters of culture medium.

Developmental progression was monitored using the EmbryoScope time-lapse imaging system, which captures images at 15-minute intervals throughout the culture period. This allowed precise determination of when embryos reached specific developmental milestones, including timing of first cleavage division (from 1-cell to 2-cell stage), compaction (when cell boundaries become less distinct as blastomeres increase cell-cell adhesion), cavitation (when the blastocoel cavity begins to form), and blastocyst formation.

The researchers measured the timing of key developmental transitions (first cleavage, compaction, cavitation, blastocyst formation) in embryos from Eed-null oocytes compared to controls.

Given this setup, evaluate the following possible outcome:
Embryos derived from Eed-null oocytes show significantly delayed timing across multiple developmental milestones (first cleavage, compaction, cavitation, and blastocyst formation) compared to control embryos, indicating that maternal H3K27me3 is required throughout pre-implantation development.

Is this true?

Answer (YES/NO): NO